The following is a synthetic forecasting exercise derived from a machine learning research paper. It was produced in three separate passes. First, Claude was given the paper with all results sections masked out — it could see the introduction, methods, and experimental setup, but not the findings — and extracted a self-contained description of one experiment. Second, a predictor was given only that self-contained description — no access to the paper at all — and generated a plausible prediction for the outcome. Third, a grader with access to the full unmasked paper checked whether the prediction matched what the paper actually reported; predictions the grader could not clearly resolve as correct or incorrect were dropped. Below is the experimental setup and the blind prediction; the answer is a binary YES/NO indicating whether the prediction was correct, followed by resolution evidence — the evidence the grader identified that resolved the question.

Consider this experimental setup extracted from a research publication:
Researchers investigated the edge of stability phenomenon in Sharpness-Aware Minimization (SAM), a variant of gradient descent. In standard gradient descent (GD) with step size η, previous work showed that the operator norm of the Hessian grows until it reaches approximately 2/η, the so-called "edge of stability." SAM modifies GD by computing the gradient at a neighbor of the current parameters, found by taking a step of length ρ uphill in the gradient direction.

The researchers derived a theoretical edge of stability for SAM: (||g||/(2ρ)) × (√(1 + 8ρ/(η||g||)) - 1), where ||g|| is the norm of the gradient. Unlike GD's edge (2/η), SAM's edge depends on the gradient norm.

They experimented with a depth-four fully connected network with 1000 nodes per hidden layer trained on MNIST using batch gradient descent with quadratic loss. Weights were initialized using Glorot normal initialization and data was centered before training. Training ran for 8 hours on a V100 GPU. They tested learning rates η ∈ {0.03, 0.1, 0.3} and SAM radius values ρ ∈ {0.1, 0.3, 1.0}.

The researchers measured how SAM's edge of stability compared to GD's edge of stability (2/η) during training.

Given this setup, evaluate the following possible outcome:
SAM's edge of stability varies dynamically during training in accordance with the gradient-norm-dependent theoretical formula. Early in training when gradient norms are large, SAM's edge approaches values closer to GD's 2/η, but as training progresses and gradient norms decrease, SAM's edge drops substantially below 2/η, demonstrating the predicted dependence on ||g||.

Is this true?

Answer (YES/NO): NO